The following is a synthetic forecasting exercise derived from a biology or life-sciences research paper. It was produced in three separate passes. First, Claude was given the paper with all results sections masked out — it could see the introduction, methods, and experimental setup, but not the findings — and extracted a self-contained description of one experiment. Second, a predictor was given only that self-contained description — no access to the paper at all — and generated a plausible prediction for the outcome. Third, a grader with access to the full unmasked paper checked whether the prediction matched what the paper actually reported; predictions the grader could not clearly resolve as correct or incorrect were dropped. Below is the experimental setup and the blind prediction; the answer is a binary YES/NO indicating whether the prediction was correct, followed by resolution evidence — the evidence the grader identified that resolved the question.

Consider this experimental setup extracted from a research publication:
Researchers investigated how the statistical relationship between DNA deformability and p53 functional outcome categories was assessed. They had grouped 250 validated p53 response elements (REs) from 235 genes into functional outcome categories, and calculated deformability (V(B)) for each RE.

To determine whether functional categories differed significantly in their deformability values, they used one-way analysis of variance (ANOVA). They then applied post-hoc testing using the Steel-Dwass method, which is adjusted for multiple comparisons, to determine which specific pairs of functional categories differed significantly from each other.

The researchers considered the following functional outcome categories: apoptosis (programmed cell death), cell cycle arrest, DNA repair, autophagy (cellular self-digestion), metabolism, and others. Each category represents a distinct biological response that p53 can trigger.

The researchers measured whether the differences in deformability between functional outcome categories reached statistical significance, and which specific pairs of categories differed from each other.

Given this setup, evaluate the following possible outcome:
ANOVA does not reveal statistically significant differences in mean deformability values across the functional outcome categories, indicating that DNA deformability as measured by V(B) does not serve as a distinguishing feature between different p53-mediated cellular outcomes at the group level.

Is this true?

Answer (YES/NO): NO